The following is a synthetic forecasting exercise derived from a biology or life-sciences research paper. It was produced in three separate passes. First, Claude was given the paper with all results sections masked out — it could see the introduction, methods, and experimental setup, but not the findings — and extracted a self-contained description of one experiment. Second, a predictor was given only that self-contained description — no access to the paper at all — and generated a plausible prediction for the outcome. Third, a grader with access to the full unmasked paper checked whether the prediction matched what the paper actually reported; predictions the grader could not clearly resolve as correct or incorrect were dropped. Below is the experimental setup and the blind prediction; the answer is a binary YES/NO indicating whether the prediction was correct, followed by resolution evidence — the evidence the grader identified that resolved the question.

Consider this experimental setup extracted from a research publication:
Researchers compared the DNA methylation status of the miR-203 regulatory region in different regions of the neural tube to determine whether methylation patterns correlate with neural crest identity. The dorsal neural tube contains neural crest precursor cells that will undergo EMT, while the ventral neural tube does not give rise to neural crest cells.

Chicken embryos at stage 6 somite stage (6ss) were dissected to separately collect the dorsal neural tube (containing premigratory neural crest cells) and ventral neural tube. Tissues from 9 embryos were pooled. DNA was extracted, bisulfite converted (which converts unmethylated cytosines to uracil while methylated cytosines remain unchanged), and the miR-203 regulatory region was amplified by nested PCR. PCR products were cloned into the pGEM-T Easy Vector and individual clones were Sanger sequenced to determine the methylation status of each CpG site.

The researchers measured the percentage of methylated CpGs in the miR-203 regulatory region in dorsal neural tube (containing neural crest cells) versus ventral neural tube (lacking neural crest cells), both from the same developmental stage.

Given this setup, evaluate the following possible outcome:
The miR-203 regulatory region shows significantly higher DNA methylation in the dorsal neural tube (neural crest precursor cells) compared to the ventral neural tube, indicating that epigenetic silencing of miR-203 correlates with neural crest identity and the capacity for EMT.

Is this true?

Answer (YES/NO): YES